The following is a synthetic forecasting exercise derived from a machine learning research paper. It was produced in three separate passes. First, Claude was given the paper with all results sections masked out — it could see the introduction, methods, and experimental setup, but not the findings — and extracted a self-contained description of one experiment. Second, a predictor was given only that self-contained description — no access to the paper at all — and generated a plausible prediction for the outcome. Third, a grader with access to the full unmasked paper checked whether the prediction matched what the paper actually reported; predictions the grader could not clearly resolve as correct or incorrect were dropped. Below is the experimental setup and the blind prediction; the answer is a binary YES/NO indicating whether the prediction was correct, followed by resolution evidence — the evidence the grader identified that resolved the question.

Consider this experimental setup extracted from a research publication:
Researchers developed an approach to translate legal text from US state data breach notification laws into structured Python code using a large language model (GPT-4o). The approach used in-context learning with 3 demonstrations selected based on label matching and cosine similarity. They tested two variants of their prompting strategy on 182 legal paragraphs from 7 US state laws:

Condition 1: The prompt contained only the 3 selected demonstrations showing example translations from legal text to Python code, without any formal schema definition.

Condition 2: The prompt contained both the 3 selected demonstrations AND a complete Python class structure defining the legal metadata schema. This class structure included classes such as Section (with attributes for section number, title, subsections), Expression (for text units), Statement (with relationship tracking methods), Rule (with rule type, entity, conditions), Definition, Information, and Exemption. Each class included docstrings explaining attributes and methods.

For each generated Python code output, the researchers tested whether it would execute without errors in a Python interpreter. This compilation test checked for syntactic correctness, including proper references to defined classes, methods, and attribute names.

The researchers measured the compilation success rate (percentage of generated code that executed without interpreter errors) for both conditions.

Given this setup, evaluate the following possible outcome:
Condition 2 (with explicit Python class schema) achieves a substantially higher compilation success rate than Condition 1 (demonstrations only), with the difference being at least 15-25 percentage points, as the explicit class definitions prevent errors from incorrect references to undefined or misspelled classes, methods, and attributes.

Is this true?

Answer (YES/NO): NO